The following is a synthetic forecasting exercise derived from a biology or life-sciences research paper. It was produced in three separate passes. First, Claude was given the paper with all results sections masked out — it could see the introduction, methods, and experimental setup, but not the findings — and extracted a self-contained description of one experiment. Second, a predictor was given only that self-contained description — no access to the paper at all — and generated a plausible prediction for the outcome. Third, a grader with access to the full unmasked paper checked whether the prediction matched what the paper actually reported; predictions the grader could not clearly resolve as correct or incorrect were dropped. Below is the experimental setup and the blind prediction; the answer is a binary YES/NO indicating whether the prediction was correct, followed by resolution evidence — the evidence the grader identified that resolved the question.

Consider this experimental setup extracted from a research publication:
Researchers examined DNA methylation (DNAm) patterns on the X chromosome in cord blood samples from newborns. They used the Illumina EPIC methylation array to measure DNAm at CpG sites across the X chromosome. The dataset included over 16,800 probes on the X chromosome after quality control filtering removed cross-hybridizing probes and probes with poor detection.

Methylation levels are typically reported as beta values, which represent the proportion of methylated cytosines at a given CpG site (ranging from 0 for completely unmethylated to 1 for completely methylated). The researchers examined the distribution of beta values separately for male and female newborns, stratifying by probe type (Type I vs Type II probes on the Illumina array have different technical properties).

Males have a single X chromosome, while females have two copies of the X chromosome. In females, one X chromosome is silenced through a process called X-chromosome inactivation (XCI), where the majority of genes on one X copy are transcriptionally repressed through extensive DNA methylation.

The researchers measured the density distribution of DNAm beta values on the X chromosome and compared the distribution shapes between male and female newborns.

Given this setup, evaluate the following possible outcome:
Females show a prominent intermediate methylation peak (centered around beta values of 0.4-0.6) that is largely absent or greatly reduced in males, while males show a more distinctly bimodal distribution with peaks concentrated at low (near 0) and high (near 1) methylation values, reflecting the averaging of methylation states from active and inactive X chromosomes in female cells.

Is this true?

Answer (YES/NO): YES